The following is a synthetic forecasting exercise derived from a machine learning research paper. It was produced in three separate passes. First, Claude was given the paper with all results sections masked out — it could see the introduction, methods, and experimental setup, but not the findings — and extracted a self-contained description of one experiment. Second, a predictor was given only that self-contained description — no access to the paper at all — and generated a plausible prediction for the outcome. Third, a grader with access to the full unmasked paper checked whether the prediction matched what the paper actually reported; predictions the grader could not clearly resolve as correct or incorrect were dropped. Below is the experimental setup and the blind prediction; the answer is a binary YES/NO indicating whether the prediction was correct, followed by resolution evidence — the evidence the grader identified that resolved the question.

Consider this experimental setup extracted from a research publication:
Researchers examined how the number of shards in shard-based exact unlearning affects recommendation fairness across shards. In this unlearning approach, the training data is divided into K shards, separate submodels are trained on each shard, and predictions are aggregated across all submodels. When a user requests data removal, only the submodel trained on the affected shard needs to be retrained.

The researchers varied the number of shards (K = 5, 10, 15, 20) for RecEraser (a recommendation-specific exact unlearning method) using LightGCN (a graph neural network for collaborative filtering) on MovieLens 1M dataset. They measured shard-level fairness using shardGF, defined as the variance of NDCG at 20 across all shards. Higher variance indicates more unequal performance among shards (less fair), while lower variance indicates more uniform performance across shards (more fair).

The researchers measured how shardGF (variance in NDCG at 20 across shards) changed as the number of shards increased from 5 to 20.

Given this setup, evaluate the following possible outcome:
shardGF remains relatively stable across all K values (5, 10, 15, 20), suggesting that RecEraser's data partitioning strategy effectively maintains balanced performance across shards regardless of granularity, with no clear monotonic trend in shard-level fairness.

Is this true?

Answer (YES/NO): NO